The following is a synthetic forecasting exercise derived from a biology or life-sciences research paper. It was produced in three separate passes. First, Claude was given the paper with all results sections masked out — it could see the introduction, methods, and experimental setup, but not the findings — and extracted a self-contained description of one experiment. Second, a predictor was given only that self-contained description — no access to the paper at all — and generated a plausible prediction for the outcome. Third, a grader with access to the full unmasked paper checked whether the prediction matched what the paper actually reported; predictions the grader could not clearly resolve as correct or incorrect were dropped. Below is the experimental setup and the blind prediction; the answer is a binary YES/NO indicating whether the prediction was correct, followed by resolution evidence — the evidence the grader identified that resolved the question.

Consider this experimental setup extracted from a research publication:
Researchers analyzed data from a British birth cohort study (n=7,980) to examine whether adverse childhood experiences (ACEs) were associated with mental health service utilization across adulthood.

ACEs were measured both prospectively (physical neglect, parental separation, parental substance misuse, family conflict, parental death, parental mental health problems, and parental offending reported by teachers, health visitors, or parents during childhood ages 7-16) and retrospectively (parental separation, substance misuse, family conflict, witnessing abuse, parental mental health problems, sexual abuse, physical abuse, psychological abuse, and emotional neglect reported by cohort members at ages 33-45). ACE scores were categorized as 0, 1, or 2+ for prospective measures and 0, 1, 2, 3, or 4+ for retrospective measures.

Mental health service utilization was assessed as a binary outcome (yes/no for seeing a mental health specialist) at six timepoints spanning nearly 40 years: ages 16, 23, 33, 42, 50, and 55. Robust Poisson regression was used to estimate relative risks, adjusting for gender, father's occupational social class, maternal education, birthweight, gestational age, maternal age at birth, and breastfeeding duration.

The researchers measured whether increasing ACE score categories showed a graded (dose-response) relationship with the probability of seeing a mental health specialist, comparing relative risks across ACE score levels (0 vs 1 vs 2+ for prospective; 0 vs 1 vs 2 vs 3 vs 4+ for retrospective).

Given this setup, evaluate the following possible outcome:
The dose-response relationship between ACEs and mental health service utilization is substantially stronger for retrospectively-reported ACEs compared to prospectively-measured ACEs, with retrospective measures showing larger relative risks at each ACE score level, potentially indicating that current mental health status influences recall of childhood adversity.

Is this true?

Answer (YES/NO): NO